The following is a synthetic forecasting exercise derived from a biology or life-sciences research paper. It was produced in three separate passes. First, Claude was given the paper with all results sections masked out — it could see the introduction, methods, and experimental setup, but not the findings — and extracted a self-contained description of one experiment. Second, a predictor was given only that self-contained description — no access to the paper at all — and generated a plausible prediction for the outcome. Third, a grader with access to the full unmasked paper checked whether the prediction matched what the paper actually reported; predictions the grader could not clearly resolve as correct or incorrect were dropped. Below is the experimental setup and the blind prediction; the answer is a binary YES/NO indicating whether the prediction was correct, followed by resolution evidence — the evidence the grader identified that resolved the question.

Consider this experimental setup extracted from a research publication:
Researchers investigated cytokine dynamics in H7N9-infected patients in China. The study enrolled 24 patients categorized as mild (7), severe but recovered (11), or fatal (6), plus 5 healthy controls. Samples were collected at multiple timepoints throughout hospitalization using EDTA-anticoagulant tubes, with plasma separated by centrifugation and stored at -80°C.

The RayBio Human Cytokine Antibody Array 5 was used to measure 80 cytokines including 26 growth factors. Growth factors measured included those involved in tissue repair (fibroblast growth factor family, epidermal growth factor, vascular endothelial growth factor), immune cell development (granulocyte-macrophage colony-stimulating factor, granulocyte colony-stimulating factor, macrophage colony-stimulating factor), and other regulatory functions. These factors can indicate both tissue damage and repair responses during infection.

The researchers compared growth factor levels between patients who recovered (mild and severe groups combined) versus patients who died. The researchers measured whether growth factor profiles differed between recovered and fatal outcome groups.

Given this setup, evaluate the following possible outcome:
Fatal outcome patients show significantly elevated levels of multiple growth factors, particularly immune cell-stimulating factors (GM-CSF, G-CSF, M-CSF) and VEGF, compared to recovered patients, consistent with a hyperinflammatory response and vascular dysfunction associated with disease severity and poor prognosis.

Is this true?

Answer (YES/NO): NO